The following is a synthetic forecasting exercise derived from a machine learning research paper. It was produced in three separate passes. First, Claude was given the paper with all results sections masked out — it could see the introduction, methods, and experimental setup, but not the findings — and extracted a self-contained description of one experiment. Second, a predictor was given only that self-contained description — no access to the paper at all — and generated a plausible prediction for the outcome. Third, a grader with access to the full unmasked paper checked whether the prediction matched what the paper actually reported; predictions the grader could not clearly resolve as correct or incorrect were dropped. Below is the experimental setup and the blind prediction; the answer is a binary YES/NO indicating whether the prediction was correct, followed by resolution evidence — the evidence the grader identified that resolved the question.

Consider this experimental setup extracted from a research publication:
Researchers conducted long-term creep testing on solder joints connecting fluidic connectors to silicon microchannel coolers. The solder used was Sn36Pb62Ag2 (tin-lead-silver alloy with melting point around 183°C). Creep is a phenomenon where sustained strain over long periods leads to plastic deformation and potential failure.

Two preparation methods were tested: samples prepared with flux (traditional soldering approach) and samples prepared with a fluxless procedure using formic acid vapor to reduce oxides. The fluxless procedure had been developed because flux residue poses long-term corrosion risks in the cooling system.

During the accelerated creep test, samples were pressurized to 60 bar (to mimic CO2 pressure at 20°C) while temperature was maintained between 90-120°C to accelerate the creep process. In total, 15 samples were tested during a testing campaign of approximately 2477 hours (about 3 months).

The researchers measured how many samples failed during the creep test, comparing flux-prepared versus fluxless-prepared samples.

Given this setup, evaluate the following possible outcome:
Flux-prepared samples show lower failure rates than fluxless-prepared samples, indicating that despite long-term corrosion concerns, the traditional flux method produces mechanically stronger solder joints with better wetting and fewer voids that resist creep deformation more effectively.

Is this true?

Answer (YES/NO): NO